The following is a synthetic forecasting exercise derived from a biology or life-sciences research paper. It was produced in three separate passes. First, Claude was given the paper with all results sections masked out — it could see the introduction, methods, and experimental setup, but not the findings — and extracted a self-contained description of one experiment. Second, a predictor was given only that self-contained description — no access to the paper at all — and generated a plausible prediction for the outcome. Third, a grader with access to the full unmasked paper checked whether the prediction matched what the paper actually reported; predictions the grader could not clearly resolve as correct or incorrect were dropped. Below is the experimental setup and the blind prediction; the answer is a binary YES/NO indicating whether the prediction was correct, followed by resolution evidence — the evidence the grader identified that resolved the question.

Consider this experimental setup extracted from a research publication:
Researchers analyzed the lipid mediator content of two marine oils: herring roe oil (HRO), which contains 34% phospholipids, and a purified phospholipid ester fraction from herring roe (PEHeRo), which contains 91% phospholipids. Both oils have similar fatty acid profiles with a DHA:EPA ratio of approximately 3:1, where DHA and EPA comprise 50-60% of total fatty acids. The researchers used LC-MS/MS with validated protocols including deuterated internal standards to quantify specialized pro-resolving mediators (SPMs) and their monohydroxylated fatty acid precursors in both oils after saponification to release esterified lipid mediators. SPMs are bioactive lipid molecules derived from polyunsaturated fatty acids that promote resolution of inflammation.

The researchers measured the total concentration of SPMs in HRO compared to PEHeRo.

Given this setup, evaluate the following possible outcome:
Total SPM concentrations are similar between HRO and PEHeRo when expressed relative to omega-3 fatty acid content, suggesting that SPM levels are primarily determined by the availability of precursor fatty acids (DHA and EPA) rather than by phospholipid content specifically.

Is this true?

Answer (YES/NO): NO